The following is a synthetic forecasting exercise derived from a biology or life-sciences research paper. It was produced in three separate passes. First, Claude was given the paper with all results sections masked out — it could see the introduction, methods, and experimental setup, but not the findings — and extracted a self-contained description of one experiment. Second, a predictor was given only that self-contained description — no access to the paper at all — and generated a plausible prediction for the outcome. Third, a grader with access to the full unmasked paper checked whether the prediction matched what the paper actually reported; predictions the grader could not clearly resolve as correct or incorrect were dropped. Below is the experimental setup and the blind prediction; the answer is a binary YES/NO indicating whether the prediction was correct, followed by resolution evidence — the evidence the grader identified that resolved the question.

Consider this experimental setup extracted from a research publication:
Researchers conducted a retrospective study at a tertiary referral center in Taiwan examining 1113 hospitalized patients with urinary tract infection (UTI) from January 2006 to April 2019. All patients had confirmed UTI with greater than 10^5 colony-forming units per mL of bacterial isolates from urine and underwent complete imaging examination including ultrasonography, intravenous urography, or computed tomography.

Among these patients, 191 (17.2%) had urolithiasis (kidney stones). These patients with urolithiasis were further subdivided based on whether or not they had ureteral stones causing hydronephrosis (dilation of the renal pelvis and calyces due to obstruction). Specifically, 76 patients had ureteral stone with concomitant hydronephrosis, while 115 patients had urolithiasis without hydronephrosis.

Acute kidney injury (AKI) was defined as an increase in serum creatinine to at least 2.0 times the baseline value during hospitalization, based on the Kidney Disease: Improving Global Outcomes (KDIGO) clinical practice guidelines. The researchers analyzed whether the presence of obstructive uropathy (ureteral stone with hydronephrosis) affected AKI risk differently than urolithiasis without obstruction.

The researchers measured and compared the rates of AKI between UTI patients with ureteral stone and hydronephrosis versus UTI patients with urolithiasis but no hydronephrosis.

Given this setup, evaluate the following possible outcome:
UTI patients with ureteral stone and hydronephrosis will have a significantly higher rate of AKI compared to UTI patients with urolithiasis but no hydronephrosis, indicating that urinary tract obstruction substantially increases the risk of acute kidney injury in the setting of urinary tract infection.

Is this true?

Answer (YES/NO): YES